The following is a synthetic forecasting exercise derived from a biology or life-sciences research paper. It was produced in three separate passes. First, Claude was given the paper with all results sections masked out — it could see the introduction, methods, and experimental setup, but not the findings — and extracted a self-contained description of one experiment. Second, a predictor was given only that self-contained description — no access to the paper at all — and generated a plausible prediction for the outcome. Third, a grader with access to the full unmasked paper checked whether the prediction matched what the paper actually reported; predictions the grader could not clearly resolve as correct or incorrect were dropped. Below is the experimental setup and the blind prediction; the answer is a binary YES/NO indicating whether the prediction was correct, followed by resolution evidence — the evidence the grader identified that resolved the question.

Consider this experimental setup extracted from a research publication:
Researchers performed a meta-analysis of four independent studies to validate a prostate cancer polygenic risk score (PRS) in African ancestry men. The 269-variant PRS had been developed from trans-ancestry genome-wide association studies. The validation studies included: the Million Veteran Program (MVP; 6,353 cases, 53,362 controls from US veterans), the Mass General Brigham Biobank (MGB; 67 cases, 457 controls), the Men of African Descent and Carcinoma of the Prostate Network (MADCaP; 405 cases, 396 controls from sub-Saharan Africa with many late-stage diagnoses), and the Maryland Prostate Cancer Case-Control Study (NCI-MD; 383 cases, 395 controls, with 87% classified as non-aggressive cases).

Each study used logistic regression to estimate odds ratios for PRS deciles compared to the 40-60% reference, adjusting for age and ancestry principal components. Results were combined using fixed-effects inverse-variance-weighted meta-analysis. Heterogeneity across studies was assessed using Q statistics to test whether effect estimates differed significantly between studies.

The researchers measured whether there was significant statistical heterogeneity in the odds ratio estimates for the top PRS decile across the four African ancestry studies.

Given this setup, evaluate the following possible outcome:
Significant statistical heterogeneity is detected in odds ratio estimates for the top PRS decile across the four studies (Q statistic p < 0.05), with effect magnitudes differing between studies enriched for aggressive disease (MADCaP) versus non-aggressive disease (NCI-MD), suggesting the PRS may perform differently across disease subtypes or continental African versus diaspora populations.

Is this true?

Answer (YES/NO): NO